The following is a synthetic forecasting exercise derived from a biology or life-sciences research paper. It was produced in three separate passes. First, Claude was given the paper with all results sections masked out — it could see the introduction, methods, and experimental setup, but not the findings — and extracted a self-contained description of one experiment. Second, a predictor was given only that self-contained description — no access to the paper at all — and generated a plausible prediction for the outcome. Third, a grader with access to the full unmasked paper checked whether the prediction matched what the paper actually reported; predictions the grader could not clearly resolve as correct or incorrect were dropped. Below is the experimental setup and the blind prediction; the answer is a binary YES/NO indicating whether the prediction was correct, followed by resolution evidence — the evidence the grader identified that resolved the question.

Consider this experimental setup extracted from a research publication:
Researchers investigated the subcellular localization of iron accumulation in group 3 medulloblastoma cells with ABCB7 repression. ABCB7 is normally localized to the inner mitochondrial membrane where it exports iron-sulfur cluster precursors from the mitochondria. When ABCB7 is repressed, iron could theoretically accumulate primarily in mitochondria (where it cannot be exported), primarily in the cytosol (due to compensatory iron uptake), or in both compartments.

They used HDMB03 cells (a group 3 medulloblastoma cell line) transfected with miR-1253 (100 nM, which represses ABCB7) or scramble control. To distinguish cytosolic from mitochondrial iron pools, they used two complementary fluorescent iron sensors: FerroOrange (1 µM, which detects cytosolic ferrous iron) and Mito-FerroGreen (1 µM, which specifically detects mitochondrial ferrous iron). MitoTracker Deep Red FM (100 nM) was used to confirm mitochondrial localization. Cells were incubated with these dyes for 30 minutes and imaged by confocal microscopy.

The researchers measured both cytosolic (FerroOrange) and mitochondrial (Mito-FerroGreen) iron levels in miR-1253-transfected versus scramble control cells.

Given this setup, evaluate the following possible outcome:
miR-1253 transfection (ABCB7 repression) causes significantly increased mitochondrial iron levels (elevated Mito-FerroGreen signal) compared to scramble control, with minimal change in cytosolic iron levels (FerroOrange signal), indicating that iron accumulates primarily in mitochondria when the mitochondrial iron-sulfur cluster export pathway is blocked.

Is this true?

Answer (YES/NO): NO